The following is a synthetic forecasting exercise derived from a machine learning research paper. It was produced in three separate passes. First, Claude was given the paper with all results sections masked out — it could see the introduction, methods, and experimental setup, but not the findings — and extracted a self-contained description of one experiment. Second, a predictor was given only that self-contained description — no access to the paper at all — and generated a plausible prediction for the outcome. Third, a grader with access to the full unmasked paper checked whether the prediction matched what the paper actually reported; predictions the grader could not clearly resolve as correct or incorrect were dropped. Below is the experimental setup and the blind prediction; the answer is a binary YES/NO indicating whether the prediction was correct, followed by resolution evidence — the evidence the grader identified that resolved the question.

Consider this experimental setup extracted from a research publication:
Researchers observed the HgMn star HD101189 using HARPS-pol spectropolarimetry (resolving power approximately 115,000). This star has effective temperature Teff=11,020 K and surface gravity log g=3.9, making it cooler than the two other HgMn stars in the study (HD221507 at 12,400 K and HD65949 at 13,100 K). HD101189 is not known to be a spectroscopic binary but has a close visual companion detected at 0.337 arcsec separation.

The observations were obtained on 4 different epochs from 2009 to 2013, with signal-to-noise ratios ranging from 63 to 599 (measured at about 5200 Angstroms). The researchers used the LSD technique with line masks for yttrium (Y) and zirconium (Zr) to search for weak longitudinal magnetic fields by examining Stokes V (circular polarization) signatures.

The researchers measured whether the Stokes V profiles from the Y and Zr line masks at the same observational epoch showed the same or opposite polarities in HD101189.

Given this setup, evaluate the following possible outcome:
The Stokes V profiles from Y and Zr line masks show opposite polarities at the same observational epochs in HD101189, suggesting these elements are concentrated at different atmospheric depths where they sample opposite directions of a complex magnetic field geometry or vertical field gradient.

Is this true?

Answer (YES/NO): NO